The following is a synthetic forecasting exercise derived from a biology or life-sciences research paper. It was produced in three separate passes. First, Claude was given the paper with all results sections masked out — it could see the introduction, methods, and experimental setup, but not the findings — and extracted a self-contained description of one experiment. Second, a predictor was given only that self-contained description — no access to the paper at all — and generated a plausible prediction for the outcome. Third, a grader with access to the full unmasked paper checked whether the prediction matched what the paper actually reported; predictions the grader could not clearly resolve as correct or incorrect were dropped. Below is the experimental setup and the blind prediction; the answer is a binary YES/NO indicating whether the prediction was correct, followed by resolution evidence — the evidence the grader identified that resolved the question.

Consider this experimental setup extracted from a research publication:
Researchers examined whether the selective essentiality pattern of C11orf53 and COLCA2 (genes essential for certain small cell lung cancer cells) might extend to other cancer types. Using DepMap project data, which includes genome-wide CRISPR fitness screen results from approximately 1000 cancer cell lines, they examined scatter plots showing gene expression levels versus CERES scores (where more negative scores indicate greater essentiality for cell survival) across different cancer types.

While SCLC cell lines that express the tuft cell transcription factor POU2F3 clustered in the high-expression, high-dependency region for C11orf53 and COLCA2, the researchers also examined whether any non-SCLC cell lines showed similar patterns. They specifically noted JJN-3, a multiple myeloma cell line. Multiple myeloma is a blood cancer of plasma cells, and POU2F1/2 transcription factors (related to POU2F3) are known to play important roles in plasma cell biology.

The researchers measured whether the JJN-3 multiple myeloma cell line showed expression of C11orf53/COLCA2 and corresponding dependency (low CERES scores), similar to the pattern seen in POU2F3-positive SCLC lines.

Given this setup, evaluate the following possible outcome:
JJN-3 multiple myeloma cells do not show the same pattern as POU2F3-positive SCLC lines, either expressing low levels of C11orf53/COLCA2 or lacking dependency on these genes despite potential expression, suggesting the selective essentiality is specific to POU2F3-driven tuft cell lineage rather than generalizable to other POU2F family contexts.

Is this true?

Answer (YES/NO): NO